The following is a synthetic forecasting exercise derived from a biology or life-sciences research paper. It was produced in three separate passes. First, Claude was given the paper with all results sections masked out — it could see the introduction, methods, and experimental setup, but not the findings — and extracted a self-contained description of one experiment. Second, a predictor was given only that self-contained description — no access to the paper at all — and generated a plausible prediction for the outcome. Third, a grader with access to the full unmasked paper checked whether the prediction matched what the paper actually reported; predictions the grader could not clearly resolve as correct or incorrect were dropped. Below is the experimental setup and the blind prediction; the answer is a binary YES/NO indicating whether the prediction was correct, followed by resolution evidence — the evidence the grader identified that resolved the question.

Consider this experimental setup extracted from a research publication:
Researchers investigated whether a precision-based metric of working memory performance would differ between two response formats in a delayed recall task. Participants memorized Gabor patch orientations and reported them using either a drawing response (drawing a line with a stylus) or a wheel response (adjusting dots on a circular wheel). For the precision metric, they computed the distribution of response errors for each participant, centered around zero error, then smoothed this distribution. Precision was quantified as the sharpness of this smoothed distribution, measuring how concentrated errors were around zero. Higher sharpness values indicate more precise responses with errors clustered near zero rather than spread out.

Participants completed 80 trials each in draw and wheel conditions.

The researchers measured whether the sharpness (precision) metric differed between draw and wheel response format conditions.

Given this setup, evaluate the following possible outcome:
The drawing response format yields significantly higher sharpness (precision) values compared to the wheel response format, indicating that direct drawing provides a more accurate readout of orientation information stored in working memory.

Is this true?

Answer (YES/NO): NO